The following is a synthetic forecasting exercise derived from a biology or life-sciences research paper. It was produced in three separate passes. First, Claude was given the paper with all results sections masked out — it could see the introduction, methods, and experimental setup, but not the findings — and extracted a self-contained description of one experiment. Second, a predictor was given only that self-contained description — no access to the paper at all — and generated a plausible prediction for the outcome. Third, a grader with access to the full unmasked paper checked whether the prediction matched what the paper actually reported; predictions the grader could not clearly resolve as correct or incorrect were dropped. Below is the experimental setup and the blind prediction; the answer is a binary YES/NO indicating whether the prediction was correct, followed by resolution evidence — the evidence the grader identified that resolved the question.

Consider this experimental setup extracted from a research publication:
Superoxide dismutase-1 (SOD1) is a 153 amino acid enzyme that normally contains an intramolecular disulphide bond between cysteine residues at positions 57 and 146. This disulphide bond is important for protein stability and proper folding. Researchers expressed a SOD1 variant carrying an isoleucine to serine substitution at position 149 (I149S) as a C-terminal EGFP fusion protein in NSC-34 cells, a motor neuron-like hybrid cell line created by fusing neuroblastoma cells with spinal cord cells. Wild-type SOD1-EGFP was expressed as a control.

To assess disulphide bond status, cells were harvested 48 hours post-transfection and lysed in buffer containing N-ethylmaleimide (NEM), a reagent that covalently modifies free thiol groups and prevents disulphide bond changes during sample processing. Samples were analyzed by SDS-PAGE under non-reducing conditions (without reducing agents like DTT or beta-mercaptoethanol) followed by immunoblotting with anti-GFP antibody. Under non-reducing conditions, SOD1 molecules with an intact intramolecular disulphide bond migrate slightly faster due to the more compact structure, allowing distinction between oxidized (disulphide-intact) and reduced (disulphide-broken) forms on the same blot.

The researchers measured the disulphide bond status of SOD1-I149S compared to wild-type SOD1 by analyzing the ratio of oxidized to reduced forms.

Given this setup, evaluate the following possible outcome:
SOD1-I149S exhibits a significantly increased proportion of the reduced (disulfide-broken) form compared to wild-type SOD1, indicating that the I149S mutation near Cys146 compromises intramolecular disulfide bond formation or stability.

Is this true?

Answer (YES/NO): YES